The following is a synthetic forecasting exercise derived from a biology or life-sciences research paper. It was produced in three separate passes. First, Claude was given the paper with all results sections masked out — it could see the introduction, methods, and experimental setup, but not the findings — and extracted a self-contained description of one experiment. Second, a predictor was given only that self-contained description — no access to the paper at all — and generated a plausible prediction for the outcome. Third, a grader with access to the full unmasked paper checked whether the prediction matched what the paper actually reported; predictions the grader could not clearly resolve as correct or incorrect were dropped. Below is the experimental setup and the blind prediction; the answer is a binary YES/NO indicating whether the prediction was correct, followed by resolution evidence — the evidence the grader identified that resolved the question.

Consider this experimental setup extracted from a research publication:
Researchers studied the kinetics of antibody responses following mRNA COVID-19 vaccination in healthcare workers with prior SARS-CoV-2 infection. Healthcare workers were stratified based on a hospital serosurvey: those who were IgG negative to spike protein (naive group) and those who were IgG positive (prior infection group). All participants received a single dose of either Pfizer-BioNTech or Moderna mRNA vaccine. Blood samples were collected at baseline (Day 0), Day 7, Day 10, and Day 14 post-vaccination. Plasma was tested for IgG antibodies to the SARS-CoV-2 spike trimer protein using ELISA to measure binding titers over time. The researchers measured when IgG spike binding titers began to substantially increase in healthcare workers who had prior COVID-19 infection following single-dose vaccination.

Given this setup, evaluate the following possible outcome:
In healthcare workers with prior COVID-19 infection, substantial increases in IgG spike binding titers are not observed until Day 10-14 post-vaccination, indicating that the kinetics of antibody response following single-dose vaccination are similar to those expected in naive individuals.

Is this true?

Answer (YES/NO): NO